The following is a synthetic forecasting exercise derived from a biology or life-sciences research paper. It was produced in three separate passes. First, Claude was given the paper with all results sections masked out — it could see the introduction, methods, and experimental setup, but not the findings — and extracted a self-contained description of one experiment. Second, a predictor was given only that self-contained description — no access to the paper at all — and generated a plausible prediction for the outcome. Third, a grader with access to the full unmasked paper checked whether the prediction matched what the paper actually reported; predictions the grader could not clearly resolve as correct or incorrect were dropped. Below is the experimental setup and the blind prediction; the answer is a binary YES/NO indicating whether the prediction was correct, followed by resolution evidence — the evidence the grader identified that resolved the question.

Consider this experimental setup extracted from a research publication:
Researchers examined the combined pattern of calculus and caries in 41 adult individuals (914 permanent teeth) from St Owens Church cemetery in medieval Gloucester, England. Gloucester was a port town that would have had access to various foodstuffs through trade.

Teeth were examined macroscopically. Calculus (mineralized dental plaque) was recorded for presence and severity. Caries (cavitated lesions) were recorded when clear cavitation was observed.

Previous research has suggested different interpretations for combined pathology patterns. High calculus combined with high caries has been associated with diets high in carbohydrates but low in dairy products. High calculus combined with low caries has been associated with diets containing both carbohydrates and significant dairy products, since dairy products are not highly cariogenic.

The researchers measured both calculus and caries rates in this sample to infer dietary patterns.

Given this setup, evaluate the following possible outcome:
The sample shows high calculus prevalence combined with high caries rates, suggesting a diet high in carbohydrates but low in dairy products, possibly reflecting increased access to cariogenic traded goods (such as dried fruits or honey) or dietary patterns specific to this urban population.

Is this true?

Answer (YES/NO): YES